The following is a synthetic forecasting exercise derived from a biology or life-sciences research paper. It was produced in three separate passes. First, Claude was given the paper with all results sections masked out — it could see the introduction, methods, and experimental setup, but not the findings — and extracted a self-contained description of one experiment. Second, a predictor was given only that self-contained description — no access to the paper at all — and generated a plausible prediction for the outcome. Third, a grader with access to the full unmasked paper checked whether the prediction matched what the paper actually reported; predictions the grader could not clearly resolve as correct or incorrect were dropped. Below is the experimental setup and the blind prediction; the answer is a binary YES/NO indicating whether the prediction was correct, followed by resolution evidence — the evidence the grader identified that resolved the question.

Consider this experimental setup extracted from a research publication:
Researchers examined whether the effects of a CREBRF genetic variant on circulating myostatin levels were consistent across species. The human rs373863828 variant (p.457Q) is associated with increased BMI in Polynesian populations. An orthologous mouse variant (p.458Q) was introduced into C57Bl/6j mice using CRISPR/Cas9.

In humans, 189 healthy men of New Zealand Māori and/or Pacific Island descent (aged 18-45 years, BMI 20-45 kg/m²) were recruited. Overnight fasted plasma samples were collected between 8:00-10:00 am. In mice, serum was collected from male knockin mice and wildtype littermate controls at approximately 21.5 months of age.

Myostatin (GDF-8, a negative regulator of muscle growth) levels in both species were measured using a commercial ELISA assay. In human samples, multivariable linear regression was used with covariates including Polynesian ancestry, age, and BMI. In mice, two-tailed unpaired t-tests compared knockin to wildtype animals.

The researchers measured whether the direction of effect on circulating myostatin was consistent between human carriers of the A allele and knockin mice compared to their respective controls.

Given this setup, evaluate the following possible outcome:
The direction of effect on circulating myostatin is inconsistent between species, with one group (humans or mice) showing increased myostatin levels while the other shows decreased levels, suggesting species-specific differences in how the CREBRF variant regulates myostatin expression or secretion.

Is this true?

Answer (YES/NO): NO